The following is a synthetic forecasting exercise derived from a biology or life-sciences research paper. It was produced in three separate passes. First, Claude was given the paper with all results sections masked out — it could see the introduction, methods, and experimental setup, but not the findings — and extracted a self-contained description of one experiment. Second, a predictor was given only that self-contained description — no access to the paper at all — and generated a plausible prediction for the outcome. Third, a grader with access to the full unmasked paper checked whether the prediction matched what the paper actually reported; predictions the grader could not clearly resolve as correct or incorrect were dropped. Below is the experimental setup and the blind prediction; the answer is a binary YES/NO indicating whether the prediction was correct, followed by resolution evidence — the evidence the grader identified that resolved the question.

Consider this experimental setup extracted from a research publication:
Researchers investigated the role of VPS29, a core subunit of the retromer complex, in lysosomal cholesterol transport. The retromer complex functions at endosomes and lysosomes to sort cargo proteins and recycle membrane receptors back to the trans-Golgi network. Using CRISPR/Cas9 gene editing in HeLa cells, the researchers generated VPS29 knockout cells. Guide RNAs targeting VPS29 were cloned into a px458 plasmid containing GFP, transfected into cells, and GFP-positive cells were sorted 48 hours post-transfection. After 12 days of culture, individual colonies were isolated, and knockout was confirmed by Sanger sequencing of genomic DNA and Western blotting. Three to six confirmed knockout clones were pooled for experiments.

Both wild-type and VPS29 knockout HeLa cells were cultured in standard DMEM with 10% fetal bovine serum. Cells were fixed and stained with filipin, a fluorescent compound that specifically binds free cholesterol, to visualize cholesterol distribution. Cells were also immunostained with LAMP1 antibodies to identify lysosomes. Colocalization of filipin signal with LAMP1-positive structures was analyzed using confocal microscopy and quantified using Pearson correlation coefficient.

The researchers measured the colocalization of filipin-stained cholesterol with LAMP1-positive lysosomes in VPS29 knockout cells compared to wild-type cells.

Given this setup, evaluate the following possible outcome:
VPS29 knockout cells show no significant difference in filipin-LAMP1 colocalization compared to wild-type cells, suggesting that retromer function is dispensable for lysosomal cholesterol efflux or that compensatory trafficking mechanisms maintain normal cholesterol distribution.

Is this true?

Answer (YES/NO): NO